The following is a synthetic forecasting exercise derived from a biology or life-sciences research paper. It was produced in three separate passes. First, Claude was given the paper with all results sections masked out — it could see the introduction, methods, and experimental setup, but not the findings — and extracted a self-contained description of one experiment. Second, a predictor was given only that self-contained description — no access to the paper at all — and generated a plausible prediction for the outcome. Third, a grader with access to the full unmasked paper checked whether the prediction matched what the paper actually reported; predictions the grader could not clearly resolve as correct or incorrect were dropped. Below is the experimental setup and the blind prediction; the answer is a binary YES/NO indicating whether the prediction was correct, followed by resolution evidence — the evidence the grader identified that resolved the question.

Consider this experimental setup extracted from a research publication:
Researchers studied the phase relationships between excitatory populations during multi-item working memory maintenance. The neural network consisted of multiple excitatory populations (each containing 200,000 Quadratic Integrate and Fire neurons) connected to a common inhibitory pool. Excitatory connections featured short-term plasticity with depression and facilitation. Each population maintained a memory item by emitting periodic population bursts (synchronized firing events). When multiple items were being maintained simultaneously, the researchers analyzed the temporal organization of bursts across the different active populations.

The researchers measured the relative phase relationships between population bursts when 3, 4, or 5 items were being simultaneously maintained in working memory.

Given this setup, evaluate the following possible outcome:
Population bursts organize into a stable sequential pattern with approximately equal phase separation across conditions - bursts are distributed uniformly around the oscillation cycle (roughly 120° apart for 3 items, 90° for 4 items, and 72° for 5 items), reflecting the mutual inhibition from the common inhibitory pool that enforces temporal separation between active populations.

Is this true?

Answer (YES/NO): YES